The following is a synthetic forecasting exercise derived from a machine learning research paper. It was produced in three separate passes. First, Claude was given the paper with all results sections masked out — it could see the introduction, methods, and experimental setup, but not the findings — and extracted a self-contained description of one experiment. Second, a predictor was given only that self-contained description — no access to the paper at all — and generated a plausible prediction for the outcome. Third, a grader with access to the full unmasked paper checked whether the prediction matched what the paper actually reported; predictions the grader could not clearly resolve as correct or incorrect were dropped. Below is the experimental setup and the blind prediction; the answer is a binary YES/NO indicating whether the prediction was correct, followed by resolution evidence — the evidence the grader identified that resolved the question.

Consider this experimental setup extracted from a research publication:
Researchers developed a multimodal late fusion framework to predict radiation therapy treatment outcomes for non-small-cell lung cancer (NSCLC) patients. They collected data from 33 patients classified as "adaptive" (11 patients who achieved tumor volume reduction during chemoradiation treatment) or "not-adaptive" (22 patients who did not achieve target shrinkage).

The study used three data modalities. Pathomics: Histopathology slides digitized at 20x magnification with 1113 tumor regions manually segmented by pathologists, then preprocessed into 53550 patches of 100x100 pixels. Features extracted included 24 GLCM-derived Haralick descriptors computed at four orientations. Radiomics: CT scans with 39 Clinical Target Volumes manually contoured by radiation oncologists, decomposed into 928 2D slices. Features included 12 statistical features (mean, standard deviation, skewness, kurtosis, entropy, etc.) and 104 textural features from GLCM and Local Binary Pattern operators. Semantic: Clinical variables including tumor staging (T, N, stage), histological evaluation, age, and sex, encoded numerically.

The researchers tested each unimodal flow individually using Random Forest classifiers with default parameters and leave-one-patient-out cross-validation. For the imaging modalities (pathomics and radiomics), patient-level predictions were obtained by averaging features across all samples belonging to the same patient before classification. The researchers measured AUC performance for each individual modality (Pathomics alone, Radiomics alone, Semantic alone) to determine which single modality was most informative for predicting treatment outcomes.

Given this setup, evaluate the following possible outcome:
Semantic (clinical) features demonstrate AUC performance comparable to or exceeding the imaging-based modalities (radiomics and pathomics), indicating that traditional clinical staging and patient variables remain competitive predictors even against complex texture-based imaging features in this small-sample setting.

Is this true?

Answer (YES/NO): NO